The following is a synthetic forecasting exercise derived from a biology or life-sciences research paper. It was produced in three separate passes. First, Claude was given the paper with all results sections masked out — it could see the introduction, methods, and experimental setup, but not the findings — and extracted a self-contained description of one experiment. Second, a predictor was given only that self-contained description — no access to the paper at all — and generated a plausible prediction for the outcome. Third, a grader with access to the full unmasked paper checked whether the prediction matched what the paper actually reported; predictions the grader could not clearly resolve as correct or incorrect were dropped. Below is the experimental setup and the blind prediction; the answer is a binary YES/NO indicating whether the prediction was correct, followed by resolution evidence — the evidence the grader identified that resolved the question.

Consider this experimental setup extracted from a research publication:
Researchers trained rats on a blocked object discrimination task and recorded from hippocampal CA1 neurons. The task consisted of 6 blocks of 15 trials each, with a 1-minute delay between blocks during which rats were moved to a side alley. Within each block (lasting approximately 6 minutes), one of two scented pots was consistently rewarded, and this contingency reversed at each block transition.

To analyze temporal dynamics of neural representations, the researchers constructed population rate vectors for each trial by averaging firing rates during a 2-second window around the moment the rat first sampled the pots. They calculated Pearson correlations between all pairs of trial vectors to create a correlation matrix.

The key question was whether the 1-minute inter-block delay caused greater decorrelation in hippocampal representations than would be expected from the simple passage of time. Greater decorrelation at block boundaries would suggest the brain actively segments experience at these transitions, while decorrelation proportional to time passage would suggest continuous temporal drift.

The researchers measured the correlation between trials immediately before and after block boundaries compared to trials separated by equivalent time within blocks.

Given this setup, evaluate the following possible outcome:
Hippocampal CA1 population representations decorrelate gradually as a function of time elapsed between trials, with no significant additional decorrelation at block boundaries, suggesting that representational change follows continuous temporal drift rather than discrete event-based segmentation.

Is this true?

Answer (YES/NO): YES